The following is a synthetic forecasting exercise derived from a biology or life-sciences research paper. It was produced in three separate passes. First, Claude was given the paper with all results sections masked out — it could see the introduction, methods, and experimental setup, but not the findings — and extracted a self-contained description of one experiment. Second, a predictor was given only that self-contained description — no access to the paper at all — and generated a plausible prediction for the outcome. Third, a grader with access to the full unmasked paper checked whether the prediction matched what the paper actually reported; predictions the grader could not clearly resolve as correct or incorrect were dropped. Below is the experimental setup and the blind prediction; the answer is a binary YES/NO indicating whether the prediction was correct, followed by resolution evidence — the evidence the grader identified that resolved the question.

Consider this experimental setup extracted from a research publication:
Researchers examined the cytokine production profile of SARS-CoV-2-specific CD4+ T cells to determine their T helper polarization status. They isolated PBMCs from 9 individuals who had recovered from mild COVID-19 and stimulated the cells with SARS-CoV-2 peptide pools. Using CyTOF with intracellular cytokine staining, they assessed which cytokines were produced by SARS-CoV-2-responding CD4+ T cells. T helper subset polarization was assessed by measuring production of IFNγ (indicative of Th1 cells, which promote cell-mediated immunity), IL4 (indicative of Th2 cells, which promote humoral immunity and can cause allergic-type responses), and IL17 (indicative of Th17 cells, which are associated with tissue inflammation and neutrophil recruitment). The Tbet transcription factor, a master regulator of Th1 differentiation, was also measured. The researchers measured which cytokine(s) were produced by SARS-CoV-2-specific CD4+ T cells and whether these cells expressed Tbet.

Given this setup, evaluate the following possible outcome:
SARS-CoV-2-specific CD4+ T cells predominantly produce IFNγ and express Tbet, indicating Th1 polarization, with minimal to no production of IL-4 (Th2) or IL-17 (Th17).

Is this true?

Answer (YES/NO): YES